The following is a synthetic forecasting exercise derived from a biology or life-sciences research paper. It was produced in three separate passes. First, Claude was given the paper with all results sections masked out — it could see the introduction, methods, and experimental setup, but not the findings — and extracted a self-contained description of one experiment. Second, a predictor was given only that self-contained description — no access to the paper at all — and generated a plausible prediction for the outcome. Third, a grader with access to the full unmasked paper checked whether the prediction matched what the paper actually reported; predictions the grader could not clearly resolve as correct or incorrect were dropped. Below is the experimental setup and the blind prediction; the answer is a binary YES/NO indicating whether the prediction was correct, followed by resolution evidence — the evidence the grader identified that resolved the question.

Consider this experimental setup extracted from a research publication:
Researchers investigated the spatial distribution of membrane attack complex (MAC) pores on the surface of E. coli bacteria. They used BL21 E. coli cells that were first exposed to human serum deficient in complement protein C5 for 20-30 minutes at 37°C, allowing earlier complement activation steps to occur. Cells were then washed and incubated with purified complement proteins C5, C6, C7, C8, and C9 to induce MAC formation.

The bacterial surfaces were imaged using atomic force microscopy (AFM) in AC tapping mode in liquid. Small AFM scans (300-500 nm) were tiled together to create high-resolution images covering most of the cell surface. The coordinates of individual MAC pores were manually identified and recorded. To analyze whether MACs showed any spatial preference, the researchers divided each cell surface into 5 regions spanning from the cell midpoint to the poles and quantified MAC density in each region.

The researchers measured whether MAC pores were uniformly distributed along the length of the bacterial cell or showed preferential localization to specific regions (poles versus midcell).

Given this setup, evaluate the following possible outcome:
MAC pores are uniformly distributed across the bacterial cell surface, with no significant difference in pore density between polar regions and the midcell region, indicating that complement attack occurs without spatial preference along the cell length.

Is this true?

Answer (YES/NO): YES